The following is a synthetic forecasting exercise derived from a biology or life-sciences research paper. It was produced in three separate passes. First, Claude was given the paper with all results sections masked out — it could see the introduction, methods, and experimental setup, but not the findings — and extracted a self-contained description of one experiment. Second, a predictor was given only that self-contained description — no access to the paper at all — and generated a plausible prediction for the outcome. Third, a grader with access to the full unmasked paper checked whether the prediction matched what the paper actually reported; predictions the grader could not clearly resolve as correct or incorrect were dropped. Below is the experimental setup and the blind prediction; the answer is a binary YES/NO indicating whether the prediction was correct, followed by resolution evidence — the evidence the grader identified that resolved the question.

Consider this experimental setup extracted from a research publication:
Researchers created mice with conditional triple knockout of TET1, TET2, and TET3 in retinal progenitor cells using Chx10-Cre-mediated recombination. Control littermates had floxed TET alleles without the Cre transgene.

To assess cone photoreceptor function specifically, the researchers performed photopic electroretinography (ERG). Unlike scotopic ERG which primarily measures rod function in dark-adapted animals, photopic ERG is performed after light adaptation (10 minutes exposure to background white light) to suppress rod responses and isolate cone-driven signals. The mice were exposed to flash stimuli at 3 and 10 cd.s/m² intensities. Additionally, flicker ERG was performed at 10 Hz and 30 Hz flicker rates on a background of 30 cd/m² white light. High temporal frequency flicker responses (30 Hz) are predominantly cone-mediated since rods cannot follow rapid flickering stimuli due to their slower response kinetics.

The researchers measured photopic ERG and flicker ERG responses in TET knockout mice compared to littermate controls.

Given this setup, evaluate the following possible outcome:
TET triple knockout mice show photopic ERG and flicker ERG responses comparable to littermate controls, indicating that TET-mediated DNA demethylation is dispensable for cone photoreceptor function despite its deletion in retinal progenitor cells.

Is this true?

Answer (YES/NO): NO